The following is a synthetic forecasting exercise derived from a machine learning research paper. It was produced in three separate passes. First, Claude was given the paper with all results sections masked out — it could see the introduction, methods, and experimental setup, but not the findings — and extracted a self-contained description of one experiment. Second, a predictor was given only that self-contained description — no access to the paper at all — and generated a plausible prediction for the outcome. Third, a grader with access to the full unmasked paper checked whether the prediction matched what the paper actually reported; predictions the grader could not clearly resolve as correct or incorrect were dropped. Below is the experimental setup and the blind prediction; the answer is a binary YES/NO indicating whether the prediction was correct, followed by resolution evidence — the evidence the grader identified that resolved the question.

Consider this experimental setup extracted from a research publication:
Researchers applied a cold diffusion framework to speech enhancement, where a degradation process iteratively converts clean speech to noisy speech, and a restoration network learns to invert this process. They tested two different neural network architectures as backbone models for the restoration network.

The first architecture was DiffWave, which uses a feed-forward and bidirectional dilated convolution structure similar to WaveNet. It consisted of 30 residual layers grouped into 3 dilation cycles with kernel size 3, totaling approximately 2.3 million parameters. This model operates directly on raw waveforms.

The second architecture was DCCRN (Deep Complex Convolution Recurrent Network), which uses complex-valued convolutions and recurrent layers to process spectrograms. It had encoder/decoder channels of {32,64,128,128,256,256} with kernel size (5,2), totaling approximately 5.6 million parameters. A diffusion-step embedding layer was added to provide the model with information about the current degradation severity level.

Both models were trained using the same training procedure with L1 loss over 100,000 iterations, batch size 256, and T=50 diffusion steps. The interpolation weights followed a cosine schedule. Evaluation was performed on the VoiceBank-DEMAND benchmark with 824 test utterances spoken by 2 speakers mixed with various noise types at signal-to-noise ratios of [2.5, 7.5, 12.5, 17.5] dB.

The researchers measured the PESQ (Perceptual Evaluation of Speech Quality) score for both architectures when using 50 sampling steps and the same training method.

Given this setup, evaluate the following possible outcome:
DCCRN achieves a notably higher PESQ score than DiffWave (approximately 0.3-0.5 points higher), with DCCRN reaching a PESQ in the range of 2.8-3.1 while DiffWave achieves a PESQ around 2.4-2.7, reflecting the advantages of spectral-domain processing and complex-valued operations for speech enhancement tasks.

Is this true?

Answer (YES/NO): NO